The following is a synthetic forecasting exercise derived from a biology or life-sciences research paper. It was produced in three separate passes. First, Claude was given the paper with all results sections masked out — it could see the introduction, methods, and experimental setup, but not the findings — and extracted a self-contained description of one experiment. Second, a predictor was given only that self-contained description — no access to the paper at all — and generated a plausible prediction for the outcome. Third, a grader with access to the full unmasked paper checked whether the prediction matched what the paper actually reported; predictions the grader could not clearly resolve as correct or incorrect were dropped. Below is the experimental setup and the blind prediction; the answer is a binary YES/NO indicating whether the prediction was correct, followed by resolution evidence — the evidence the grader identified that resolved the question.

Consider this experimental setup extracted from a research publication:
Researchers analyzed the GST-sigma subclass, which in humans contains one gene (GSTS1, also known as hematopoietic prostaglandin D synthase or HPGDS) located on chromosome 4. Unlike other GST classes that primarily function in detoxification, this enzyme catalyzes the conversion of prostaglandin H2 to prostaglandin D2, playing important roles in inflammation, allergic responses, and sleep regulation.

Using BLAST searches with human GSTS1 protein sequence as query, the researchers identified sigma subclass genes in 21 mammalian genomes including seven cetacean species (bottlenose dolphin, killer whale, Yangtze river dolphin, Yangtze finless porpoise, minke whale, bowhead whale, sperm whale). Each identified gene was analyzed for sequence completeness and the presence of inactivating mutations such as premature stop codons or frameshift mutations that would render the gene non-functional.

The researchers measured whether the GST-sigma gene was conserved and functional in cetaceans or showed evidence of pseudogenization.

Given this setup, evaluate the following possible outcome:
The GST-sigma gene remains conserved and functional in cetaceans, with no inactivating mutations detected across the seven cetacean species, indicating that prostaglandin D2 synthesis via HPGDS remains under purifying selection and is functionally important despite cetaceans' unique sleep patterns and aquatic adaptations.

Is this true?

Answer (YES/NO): NO